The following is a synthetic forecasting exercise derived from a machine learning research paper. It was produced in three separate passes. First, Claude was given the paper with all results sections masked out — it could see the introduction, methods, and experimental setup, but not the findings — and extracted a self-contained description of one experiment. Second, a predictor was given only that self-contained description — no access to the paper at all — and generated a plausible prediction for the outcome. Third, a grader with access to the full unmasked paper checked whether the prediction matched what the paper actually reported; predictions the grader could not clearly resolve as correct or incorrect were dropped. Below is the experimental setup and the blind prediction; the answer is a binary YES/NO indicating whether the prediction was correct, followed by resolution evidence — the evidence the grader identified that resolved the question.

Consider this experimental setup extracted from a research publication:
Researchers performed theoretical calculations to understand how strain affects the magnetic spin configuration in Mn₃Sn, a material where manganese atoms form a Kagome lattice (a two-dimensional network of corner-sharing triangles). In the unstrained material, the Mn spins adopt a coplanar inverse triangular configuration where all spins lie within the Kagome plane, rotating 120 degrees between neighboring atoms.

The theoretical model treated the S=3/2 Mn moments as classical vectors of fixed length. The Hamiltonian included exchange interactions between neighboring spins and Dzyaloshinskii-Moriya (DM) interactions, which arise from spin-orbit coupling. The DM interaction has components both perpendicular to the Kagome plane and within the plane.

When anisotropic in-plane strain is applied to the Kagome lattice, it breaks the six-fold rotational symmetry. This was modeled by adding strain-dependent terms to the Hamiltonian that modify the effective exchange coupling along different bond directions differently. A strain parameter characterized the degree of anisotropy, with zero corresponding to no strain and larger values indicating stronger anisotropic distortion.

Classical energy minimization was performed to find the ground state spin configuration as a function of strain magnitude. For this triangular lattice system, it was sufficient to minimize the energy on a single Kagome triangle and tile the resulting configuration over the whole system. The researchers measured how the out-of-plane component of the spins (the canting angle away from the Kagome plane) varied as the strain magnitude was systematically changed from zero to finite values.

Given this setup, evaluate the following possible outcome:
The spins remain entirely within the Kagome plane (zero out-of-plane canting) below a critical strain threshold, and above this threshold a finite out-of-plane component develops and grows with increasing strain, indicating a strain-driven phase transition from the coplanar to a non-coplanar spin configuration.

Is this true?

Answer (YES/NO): NO